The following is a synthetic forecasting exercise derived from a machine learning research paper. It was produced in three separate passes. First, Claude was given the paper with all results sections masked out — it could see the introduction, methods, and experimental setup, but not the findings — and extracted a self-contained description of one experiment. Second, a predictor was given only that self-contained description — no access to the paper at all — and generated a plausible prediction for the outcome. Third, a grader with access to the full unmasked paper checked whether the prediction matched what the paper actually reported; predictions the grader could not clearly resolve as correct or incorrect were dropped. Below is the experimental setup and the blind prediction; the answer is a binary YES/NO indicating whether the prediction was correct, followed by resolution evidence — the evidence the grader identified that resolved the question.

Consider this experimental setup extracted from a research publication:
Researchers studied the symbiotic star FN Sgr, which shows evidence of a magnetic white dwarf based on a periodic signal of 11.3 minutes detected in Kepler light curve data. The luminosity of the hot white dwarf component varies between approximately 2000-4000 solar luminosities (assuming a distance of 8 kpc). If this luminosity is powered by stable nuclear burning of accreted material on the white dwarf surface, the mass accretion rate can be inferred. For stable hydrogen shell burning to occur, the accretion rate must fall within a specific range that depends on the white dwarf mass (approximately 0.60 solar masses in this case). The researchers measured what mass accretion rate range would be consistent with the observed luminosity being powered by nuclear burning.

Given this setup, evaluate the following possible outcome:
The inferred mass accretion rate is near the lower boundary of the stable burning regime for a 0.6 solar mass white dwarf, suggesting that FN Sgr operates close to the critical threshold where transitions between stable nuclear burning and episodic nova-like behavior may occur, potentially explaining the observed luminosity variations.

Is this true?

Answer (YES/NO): NO